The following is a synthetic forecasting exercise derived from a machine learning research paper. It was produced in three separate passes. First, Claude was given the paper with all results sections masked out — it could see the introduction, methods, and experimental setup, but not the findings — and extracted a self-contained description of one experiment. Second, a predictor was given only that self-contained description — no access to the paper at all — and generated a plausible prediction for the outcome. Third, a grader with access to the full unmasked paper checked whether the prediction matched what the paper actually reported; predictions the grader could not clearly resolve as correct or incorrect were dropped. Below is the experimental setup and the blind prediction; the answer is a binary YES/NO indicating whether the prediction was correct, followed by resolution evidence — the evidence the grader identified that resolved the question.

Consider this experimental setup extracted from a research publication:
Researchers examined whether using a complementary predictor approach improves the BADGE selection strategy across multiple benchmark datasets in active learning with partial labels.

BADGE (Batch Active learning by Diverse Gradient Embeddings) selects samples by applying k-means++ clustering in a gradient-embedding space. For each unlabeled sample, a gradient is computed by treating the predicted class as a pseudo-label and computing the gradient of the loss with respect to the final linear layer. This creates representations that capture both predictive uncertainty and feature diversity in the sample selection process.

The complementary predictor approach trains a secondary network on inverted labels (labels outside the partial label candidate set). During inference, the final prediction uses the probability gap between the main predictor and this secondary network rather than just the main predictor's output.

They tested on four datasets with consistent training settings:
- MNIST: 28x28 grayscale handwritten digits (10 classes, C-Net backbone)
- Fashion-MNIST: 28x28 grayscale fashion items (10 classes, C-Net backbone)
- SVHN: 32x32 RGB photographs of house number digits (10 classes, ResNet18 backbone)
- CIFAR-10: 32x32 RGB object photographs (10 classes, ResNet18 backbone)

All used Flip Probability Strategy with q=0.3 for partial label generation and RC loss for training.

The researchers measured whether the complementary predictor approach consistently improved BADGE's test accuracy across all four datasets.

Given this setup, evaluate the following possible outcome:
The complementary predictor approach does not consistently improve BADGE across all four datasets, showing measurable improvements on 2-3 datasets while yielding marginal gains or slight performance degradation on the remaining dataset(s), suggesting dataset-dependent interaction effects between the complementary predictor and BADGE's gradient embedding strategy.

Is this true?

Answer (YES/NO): NO